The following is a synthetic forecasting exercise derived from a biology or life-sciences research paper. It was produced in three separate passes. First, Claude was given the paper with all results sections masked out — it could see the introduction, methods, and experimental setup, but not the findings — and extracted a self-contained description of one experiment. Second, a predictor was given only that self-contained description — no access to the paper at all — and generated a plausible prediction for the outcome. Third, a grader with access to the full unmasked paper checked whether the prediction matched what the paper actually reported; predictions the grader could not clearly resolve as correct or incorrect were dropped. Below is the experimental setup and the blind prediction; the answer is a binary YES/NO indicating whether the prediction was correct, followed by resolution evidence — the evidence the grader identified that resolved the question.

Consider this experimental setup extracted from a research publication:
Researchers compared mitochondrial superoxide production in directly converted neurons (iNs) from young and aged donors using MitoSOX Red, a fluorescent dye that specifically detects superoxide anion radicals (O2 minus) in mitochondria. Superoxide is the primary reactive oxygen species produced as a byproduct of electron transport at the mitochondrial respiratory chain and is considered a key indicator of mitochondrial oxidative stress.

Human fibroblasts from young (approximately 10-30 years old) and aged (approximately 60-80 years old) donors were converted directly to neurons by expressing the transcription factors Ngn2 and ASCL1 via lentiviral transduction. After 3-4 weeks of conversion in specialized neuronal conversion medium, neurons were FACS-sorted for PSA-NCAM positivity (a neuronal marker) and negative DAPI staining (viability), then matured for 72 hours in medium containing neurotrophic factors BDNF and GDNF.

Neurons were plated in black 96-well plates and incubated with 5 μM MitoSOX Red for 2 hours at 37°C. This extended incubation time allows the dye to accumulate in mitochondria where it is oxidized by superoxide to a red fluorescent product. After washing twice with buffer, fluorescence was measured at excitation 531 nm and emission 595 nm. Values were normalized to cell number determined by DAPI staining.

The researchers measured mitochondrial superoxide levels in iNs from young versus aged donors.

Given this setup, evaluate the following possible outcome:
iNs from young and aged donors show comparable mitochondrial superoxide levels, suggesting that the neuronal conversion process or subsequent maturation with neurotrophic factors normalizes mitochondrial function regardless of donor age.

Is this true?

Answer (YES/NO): NO